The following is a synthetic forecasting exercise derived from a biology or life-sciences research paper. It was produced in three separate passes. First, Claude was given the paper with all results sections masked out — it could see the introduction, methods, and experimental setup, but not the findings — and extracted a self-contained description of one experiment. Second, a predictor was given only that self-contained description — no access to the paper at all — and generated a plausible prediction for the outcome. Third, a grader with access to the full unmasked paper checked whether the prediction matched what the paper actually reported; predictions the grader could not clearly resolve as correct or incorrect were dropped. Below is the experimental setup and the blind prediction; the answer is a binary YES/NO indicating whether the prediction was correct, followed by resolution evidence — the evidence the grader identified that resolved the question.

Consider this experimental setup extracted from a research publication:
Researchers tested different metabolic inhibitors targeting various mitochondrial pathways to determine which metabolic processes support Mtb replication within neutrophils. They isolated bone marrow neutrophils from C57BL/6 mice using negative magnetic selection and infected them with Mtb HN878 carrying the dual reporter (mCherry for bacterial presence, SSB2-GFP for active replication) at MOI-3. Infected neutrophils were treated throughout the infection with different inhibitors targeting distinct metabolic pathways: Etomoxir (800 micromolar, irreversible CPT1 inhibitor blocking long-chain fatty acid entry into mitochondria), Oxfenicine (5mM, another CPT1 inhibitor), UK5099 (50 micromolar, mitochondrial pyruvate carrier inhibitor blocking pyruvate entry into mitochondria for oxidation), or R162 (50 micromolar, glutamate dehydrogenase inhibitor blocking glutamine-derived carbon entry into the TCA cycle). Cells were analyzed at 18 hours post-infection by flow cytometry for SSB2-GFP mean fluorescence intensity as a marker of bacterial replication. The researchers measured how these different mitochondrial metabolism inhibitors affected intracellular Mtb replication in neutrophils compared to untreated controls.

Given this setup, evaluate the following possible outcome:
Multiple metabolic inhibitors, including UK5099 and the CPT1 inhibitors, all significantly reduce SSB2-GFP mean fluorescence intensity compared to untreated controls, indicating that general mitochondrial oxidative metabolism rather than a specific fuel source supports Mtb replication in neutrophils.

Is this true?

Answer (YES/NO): NO